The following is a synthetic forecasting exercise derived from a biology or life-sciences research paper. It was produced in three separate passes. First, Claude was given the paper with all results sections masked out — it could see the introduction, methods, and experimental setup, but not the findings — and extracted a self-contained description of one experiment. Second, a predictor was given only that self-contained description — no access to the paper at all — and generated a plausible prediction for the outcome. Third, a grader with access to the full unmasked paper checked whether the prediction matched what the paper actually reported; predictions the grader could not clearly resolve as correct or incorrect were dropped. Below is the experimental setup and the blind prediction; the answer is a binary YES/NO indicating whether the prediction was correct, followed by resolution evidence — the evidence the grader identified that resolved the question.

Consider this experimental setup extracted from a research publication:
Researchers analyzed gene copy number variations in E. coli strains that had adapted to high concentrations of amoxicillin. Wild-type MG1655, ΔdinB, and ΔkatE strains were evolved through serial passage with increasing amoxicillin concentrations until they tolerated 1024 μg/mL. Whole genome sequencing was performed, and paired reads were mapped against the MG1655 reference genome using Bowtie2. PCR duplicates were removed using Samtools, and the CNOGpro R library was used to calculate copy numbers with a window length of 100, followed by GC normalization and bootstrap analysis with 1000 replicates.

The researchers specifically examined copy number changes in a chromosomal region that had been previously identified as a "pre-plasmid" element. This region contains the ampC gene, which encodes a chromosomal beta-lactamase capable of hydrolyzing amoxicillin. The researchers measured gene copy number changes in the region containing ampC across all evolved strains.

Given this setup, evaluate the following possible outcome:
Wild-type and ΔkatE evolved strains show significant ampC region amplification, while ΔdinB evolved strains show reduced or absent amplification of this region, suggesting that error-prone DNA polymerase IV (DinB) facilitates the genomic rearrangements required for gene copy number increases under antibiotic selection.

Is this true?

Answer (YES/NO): NO